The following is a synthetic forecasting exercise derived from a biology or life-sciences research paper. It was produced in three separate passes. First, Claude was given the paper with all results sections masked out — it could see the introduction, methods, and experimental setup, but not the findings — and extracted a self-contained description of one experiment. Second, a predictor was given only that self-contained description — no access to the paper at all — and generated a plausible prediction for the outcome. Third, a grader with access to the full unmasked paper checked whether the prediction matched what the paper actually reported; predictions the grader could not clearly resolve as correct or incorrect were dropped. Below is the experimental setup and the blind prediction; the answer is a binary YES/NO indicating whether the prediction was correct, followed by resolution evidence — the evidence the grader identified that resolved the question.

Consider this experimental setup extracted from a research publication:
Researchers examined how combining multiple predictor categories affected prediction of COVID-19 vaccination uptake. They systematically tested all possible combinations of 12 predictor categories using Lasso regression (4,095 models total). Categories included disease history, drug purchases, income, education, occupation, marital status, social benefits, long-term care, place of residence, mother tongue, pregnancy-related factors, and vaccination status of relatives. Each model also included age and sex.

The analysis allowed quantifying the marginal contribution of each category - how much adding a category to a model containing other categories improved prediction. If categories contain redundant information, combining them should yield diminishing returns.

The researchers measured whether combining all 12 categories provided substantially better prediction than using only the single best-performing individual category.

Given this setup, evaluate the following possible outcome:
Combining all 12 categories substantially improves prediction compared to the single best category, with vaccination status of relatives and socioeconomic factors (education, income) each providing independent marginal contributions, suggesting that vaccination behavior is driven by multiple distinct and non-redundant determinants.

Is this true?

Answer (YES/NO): NO